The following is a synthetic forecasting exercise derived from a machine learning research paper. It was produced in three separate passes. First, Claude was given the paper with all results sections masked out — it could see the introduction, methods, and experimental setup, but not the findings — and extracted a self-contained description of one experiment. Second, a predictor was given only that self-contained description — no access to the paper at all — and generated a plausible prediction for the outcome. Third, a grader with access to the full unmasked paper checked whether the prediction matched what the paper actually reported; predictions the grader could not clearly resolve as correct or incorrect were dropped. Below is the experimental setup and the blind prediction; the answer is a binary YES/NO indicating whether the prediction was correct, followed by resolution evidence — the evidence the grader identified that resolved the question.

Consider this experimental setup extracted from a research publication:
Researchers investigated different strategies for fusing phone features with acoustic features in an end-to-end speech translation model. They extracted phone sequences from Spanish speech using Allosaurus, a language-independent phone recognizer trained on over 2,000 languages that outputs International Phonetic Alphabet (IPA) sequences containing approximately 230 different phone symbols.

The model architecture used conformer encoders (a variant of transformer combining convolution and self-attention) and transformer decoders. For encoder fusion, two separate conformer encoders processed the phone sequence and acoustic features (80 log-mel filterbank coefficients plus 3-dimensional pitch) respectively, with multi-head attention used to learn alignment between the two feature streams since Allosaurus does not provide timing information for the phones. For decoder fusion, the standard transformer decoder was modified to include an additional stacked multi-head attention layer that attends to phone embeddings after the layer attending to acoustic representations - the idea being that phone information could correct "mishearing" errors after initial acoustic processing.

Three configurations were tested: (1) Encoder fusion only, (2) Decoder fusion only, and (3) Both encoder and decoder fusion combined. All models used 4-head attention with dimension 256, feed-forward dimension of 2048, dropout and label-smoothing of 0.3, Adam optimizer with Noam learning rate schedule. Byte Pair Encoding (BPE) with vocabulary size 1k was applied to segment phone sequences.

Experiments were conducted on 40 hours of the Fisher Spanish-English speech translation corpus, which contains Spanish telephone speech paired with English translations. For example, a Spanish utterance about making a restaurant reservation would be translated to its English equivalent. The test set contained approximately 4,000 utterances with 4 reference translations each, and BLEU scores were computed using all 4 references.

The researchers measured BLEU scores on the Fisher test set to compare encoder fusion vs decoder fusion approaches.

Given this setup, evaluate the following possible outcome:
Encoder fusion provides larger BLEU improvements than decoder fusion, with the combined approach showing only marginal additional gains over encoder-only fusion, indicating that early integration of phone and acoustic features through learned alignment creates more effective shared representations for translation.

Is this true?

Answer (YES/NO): YES